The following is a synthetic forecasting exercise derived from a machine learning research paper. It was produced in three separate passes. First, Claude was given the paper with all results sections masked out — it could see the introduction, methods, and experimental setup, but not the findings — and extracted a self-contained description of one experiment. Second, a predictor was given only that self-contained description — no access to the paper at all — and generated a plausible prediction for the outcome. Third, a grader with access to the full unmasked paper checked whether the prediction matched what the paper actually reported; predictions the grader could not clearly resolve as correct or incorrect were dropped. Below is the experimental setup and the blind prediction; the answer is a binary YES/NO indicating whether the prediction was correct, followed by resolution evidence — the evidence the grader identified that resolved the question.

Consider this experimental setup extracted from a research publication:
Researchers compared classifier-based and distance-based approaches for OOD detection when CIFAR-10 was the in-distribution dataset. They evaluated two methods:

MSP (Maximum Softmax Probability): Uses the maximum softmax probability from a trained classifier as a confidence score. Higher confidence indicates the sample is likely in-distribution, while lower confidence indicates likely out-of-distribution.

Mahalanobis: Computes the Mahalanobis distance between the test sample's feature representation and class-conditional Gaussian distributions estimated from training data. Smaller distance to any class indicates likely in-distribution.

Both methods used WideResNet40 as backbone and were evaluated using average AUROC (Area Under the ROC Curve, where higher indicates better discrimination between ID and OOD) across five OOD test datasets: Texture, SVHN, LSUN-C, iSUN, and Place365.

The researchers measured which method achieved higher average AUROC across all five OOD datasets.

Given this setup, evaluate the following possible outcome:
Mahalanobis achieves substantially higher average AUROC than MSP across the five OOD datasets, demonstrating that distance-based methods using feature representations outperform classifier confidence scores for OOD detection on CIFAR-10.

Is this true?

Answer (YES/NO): NO